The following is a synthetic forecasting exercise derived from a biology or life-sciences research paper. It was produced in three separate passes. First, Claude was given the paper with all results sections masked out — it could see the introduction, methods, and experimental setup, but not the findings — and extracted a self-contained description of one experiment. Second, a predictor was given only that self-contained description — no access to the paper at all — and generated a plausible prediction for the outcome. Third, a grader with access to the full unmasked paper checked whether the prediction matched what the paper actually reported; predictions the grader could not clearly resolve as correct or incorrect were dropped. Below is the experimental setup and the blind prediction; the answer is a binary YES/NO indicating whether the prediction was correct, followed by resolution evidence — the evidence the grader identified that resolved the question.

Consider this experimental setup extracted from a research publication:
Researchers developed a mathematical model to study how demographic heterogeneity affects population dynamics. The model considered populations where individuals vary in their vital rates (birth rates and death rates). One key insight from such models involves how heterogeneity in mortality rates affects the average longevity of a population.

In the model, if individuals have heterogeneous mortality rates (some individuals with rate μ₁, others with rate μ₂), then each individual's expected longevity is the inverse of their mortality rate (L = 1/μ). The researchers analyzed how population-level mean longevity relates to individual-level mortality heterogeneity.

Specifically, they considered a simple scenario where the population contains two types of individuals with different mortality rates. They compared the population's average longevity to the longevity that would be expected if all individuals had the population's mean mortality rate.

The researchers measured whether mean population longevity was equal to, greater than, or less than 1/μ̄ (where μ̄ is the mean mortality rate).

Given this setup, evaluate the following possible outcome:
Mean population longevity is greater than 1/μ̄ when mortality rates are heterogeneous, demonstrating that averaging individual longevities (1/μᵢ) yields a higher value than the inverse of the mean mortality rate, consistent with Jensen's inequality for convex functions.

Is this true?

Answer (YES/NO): YES